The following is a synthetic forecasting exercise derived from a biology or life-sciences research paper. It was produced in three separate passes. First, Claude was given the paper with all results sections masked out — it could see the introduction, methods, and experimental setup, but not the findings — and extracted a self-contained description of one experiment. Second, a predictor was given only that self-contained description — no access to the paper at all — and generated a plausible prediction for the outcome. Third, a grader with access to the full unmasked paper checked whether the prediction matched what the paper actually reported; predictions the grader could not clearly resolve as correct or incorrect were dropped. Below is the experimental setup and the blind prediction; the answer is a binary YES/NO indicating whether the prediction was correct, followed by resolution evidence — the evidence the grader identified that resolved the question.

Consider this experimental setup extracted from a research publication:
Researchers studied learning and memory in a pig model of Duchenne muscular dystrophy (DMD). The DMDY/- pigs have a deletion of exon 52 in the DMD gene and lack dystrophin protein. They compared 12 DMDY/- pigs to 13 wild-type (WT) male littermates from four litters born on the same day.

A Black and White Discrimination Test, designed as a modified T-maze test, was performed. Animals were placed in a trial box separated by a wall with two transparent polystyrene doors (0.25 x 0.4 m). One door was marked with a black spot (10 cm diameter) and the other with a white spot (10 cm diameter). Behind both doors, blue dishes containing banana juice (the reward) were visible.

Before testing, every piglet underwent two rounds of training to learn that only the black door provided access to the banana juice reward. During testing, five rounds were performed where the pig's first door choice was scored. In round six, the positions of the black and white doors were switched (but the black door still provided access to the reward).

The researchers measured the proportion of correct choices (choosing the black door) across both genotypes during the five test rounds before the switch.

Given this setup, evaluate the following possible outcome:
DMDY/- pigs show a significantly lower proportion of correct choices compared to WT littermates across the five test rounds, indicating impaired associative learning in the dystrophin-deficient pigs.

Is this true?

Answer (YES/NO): NO